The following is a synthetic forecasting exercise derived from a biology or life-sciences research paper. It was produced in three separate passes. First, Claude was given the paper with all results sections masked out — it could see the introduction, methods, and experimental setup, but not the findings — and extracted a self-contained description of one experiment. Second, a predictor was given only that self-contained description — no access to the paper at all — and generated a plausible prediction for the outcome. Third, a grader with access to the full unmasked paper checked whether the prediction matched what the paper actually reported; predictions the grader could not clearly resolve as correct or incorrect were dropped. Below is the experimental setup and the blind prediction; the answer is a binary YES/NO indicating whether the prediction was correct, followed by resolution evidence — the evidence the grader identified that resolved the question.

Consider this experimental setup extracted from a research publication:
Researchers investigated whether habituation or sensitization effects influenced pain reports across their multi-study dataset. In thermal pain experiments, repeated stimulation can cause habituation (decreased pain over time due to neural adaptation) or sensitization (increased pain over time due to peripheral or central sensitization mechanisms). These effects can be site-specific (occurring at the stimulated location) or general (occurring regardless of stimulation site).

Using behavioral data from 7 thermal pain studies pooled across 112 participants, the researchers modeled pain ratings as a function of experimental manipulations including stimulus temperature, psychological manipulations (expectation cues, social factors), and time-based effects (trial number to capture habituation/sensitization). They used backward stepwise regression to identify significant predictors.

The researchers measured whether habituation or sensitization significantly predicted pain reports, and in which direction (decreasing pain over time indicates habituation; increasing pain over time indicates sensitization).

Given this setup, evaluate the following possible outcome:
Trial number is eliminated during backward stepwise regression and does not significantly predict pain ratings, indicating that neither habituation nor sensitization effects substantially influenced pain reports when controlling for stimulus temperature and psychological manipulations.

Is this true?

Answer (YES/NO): NO